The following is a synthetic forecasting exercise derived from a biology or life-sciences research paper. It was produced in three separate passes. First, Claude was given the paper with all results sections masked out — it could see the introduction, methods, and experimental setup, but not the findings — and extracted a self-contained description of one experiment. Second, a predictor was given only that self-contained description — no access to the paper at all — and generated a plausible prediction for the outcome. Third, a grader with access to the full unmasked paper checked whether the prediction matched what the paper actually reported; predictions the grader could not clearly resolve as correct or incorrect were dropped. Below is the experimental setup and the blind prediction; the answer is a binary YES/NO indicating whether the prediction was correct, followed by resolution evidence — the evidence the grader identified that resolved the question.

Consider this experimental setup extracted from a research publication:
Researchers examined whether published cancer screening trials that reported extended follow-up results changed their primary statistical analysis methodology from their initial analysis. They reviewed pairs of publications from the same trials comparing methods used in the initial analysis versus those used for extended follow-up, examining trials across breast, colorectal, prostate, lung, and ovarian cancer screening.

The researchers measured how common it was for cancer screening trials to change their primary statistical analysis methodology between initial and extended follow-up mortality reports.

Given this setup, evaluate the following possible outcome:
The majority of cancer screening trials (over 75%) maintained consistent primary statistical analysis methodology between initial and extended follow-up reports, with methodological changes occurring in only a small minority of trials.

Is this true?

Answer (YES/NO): YES